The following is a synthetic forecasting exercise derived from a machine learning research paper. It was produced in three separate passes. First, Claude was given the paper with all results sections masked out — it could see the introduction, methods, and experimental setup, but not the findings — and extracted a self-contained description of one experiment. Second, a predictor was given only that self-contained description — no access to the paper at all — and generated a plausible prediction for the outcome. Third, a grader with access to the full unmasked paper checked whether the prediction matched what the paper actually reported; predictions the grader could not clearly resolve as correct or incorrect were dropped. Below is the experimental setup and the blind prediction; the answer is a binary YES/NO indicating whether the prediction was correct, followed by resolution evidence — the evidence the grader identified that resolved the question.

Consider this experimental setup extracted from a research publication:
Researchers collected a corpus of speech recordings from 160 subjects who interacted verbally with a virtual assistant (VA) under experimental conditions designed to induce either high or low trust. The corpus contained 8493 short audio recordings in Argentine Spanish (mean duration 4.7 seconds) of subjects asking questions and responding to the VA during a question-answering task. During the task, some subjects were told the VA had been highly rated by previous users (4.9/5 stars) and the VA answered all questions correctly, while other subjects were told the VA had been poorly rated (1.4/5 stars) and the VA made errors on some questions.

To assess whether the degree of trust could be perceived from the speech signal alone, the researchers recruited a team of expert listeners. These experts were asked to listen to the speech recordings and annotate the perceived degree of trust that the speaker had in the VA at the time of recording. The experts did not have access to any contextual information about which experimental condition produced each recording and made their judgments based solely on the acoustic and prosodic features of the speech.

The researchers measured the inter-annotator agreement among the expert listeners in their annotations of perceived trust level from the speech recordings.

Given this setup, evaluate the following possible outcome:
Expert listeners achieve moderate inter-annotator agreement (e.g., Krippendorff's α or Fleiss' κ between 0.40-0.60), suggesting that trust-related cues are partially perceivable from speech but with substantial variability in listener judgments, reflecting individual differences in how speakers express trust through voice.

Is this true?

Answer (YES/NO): NO